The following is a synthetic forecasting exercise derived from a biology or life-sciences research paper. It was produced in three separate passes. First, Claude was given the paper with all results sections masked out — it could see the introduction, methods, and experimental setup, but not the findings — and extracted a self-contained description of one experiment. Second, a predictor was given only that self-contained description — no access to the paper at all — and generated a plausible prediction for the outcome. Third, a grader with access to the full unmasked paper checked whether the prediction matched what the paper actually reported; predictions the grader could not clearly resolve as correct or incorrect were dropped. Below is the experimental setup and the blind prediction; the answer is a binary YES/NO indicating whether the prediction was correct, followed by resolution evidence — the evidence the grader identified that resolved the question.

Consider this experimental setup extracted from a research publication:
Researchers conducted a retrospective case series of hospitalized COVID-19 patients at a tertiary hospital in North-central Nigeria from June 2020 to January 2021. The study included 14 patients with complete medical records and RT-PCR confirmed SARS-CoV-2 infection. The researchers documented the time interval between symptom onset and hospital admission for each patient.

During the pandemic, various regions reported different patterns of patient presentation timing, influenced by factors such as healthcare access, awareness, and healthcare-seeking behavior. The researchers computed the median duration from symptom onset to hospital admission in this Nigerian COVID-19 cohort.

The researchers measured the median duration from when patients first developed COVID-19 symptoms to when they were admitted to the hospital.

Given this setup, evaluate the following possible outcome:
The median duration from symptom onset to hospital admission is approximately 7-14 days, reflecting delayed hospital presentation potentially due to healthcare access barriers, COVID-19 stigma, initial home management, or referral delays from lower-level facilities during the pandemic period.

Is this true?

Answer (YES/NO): NO